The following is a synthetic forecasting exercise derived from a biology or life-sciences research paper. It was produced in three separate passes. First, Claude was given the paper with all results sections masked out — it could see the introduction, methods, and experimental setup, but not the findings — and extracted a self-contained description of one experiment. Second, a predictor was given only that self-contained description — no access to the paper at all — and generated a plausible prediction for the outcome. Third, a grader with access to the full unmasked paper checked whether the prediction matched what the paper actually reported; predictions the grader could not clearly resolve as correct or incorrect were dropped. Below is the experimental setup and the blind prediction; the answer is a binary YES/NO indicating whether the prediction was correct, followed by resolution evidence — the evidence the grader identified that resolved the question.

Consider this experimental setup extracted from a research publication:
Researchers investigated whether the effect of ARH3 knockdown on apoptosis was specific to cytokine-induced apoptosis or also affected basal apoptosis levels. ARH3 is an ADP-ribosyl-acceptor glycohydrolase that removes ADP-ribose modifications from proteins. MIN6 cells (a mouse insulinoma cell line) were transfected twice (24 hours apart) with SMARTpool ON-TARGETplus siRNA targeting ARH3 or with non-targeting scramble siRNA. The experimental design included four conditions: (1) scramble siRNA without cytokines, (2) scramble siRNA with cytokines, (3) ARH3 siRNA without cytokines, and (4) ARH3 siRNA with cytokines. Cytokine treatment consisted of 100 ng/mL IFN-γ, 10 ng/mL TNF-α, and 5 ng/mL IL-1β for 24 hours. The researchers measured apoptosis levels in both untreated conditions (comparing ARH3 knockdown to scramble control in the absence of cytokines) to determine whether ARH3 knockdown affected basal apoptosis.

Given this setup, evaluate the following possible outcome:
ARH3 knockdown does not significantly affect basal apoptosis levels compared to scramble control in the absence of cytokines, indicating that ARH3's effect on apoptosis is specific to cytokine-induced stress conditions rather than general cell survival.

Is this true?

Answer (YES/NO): NO